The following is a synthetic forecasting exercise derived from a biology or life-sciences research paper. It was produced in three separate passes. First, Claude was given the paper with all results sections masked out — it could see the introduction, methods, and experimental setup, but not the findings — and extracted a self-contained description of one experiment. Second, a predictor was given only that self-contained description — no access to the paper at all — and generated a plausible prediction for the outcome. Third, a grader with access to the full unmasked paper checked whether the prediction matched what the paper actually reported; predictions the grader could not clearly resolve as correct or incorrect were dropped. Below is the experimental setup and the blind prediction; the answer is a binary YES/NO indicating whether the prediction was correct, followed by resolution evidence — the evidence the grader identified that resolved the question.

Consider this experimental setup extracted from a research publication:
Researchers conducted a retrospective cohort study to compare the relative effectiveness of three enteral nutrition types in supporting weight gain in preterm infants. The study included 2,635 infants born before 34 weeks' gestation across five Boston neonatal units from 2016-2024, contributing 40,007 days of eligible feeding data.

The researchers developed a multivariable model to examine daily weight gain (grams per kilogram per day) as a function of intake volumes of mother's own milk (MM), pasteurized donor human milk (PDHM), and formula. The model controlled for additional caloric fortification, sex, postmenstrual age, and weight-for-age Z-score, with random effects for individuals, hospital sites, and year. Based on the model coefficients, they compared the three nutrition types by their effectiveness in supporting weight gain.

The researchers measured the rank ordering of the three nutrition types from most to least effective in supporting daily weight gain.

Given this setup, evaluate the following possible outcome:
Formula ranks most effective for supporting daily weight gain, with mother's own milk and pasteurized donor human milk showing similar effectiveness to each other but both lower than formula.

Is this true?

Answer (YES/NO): NO